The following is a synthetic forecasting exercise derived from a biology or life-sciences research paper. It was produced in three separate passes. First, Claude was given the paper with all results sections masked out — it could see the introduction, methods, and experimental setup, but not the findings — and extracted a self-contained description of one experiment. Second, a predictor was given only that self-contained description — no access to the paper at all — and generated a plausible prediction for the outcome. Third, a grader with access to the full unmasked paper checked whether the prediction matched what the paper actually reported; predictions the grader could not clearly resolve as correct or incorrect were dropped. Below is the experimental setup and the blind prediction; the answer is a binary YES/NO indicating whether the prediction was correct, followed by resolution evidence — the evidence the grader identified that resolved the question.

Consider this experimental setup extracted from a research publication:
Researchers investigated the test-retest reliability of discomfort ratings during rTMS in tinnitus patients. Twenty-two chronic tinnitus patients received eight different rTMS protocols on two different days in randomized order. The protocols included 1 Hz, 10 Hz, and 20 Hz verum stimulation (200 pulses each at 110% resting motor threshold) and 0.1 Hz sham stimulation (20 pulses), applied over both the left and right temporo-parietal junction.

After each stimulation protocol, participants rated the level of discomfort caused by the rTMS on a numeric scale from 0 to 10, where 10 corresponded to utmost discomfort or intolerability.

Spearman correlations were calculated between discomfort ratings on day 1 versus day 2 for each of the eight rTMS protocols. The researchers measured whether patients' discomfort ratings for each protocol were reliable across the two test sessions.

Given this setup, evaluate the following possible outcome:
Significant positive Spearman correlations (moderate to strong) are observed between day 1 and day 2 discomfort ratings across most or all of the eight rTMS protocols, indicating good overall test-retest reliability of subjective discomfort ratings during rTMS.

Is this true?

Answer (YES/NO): YES